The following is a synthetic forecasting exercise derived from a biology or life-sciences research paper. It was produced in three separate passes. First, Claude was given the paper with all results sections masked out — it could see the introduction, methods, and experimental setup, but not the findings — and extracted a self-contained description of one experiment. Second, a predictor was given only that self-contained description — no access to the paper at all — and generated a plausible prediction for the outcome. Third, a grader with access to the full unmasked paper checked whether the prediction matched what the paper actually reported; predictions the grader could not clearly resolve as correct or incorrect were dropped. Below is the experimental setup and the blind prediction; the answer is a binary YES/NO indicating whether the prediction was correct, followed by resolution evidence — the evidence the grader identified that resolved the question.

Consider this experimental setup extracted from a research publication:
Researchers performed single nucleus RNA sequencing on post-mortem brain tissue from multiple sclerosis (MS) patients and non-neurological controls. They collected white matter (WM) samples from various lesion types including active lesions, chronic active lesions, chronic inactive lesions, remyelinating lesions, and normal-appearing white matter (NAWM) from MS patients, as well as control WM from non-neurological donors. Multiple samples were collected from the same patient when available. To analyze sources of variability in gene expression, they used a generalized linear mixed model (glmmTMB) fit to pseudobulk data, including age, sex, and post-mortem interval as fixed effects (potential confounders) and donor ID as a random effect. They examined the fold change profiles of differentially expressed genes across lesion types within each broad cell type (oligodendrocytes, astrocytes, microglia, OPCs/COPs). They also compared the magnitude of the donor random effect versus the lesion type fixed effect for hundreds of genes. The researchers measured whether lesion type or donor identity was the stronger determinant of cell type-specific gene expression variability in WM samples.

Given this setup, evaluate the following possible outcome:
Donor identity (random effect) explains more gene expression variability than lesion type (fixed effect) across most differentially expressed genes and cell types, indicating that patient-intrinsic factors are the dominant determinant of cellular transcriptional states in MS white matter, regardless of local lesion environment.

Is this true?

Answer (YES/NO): YES